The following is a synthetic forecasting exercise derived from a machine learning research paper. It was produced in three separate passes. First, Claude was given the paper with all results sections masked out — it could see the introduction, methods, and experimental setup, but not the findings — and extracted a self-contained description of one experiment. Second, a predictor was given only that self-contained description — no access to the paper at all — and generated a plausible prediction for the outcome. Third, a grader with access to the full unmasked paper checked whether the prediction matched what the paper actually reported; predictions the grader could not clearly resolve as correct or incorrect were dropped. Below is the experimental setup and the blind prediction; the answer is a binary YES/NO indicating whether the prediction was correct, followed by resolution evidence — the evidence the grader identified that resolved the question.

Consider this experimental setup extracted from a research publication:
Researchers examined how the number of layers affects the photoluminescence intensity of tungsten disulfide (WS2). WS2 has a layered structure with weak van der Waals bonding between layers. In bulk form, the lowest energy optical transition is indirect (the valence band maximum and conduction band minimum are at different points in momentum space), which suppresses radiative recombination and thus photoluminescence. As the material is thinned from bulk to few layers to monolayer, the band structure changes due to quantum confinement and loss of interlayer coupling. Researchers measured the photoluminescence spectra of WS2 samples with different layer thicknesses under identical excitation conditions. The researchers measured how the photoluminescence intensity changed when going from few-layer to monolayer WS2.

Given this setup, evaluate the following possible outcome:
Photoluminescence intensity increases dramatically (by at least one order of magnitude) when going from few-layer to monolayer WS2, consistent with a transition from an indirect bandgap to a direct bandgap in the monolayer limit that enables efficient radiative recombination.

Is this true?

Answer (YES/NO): YES